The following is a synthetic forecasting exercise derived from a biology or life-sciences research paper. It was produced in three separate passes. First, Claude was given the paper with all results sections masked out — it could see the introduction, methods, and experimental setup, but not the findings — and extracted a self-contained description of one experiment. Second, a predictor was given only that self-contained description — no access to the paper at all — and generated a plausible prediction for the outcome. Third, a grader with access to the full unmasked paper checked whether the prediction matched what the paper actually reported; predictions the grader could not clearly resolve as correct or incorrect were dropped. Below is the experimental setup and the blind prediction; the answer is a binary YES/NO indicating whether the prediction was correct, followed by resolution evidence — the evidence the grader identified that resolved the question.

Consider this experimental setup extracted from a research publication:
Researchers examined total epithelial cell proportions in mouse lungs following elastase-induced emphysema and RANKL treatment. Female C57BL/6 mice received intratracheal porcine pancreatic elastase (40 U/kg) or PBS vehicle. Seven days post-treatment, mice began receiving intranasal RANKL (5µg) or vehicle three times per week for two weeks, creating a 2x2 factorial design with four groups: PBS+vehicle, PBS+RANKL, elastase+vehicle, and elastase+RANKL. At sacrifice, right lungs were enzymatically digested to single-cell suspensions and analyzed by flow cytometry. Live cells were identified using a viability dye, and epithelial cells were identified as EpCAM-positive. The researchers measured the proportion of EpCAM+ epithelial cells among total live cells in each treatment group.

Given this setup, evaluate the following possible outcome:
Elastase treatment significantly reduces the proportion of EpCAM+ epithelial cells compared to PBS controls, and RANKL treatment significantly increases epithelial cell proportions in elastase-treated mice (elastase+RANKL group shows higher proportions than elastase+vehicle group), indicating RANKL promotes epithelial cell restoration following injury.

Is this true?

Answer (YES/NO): NO